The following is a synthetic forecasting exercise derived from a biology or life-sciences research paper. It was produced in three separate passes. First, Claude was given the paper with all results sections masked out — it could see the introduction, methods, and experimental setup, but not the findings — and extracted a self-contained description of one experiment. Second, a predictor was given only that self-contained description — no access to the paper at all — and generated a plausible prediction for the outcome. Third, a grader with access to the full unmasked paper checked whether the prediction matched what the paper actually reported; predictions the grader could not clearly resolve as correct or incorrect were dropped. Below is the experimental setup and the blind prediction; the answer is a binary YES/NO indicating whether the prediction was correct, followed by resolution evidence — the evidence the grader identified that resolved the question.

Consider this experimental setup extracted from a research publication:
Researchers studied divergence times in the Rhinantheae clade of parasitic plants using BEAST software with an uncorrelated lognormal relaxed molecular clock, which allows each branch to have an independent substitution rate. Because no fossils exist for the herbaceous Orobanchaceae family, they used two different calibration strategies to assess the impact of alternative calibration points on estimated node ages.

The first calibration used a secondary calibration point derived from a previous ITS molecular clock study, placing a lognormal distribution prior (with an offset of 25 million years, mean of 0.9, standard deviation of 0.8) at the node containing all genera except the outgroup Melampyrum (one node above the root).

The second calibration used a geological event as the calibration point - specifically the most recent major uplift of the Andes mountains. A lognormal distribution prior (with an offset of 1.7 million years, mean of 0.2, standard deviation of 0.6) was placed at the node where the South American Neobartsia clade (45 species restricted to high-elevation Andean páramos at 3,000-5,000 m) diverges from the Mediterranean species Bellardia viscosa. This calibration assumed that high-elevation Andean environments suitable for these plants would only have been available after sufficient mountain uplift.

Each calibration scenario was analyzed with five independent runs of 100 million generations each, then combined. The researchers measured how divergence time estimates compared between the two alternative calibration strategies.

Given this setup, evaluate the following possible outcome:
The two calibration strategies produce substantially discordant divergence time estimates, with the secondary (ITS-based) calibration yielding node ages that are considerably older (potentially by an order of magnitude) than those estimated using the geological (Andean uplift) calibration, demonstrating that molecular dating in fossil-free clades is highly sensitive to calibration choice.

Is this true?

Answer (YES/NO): NO